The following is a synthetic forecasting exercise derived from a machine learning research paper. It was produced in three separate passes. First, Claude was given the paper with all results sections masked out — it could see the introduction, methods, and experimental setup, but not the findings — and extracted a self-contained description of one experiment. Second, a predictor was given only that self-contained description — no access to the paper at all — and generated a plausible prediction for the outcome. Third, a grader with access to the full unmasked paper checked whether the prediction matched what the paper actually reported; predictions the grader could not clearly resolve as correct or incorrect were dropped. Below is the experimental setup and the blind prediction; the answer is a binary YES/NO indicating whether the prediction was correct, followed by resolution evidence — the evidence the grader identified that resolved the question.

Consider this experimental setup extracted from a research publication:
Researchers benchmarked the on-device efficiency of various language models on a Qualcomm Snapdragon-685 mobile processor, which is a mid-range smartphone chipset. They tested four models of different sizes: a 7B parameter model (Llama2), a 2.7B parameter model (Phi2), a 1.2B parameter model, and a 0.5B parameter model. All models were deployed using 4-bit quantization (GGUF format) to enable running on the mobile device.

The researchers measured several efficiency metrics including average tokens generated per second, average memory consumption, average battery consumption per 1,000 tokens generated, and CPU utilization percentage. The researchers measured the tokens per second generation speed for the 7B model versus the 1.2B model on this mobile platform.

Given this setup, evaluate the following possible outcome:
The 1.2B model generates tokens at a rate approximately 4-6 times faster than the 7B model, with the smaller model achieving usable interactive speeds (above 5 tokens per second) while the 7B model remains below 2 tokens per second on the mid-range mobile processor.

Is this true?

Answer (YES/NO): YES